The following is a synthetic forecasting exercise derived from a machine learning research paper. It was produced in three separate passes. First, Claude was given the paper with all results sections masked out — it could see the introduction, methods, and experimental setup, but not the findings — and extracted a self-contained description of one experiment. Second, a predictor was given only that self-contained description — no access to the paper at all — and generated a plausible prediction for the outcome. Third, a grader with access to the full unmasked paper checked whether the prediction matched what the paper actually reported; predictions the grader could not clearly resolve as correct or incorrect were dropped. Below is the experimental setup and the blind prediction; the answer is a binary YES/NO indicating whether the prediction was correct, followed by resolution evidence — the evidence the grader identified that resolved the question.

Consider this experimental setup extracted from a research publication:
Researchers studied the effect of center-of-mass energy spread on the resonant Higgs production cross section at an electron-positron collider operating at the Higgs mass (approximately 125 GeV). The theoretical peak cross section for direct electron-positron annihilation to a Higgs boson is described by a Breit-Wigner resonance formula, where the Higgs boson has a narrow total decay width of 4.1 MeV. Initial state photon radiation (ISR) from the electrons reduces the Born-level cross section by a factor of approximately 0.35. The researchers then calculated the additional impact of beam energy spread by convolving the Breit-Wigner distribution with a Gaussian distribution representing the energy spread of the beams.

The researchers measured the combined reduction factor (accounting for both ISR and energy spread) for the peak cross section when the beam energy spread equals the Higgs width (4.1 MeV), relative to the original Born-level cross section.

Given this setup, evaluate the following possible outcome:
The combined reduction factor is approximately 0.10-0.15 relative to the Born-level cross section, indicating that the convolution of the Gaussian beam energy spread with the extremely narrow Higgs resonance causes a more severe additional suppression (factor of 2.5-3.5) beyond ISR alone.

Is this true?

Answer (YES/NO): NO